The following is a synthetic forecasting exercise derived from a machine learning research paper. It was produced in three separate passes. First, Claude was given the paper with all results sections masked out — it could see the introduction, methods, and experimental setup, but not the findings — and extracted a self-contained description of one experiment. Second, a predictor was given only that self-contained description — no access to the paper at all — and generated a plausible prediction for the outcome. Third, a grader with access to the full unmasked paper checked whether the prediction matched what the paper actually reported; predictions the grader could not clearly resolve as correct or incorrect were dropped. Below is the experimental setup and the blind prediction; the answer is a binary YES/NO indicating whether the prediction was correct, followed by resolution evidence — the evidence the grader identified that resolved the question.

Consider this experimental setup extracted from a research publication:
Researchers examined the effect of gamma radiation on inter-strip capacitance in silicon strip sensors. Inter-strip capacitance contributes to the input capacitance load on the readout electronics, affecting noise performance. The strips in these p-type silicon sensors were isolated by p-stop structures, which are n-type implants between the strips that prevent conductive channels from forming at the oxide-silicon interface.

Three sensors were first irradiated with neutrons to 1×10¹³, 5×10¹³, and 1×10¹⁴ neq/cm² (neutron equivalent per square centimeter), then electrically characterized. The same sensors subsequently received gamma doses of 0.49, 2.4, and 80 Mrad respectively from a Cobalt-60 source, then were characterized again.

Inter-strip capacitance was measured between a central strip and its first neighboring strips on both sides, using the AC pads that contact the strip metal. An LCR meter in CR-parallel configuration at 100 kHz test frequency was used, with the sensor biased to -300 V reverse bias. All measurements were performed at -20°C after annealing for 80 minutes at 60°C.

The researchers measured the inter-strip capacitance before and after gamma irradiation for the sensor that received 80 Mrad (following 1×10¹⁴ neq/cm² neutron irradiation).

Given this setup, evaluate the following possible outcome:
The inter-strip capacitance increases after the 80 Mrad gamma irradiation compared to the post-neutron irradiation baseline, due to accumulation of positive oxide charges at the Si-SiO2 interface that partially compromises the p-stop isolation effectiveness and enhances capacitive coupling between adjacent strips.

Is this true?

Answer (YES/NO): NO